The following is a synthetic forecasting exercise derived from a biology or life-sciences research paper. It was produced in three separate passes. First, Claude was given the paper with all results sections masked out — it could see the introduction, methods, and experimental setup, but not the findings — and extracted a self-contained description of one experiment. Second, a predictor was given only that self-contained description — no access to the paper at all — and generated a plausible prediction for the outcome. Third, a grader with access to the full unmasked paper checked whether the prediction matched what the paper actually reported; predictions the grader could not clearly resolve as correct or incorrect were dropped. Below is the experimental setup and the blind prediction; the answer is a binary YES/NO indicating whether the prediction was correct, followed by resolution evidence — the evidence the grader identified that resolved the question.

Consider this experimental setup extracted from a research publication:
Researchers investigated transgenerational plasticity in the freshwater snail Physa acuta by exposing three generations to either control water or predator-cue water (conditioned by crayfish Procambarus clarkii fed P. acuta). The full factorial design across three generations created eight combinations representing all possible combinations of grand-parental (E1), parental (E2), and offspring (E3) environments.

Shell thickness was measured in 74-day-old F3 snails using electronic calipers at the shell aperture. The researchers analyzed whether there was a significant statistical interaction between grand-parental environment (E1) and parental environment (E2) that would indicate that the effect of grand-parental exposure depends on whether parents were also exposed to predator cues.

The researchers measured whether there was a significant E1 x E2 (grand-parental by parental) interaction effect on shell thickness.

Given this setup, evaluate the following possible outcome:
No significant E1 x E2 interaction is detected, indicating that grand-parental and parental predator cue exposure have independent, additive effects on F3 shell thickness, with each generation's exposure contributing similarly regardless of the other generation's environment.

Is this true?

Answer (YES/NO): YES